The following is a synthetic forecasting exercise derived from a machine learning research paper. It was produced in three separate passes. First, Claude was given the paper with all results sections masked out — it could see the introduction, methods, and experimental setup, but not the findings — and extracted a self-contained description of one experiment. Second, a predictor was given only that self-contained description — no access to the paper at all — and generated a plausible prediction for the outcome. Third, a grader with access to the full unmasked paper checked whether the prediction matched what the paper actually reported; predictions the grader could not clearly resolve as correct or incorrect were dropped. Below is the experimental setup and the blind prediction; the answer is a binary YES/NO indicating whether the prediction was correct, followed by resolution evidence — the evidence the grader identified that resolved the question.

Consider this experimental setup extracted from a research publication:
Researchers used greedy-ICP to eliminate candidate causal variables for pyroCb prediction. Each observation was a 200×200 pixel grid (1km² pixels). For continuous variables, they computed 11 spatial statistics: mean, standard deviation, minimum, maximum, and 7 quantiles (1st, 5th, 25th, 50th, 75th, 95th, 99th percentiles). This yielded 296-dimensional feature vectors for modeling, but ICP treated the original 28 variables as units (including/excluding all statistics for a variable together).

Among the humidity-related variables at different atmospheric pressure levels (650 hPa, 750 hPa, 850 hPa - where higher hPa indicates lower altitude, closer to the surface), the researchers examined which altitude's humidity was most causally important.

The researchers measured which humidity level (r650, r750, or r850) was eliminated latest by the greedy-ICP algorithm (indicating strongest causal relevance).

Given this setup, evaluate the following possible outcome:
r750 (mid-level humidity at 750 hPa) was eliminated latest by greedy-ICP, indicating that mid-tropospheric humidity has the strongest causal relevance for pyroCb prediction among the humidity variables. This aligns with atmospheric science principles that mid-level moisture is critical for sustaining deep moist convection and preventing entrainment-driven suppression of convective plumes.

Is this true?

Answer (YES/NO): NO